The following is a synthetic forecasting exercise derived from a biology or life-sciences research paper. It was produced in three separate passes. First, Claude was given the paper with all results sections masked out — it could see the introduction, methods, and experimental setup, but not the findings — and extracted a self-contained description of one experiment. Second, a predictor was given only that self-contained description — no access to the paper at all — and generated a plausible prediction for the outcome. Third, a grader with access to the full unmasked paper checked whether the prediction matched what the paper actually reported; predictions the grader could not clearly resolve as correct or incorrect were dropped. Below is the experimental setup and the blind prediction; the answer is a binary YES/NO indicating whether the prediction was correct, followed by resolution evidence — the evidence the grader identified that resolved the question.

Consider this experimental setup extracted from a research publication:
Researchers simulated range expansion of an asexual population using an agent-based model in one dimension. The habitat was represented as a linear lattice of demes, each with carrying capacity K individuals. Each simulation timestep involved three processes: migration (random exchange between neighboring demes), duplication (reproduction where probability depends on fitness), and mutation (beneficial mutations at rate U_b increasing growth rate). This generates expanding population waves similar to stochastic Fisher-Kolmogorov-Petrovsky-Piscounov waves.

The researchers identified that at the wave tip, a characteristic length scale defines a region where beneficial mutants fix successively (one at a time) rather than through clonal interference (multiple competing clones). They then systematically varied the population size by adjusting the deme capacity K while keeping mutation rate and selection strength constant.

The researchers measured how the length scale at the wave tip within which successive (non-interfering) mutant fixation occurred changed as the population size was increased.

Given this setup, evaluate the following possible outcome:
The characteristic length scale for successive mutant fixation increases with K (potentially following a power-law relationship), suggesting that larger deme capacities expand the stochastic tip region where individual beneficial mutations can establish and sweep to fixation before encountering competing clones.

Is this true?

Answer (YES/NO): NO